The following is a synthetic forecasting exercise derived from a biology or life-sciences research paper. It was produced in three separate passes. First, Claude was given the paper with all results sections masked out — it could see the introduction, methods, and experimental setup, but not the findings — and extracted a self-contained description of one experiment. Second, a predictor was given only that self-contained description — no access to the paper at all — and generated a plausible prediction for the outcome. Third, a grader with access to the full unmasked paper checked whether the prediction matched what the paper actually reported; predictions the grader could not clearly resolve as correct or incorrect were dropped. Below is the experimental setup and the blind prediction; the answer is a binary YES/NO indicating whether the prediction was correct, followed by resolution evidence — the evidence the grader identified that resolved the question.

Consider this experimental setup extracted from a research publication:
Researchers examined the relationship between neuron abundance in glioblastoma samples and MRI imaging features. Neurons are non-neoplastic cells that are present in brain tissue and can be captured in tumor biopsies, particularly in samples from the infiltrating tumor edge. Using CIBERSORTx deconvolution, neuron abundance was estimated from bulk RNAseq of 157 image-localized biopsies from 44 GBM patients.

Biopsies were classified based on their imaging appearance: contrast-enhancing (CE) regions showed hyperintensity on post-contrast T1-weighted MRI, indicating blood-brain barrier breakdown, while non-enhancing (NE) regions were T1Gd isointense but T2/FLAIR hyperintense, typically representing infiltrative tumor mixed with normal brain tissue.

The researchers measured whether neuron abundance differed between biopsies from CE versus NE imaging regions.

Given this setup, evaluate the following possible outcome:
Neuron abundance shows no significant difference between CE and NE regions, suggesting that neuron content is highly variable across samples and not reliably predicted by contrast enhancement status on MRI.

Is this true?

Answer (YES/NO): NO